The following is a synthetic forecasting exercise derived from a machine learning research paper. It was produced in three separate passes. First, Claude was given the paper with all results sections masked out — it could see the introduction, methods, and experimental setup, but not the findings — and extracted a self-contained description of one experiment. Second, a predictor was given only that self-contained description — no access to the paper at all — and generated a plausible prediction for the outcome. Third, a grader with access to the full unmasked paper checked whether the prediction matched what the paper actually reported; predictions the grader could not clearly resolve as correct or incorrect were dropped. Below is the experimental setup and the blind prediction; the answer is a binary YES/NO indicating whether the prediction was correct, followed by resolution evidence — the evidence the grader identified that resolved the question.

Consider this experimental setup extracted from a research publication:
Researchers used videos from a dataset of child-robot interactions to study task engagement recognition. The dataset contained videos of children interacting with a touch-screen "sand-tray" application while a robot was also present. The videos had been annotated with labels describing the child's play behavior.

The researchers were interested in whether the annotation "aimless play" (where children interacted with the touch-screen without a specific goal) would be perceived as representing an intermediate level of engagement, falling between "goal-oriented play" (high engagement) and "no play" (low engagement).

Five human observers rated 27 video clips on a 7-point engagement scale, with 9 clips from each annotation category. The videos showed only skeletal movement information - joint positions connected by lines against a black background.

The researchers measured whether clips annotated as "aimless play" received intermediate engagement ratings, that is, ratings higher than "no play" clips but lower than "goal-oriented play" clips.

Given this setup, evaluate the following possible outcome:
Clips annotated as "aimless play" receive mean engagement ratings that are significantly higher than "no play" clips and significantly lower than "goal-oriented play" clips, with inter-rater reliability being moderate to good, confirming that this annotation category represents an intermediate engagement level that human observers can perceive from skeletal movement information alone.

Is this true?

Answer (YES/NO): NO